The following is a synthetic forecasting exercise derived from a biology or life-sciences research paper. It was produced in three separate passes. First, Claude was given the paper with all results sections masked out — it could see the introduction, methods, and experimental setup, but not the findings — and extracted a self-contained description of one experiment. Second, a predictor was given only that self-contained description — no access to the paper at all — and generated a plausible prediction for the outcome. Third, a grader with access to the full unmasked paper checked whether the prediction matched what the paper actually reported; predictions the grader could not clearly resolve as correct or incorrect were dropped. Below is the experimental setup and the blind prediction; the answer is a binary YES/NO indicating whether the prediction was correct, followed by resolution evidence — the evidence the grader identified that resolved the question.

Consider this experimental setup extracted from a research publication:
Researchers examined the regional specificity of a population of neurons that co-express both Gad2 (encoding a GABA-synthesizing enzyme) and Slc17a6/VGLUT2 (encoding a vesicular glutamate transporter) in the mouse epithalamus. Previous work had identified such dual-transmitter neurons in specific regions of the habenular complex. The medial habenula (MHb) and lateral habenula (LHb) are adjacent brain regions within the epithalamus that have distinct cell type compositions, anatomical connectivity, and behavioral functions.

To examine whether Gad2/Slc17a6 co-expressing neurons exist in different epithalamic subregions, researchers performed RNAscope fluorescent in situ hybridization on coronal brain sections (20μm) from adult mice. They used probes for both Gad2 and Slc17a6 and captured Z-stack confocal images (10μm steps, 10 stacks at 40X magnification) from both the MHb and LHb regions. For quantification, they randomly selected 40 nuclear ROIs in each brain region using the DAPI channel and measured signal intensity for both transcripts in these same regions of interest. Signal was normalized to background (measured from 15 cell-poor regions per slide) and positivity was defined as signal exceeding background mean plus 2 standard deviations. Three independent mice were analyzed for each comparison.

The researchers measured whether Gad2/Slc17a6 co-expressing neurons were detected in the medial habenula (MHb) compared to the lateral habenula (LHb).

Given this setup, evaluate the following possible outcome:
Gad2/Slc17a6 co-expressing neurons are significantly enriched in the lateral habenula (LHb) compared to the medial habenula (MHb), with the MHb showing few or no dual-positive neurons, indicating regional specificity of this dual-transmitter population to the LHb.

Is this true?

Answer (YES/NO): YES